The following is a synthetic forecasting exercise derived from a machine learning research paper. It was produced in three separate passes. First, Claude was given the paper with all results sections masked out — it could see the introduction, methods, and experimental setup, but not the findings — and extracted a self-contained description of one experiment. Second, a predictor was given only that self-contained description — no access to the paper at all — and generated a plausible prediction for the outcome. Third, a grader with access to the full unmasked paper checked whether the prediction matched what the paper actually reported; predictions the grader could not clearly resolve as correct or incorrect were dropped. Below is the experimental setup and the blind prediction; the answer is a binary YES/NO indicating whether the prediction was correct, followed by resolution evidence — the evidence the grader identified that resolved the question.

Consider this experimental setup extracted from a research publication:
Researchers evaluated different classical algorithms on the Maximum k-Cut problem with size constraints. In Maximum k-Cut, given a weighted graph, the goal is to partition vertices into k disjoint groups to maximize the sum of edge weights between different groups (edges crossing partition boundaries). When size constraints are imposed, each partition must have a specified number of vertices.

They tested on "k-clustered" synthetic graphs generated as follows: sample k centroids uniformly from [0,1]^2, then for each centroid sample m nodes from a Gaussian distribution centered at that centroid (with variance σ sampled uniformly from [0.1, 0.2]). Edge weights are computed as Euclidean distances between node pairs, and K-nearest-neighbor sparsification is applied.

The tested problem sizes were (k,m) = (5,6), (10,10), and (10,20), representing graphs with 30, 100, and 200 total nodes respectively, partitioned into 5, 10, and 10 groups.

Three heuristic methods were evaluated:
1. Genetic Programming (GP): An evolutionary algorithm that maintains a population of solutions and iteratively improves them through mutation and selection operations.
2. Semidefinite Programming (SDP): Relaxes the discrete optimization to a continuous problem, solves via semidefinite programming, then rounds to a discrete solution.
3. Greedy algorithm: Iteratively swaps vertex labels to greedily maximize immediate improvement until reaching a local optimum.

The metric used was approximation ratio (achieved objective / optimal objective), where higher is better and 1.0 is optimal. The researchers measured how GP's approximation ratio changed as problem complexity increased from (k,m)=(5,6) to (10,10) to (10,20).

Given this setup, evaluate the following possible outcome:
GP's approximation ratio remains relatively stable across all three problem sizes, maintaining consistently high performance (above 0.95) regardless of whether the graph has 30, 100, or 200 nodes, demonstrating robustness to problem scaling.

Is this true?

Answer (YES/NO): NO